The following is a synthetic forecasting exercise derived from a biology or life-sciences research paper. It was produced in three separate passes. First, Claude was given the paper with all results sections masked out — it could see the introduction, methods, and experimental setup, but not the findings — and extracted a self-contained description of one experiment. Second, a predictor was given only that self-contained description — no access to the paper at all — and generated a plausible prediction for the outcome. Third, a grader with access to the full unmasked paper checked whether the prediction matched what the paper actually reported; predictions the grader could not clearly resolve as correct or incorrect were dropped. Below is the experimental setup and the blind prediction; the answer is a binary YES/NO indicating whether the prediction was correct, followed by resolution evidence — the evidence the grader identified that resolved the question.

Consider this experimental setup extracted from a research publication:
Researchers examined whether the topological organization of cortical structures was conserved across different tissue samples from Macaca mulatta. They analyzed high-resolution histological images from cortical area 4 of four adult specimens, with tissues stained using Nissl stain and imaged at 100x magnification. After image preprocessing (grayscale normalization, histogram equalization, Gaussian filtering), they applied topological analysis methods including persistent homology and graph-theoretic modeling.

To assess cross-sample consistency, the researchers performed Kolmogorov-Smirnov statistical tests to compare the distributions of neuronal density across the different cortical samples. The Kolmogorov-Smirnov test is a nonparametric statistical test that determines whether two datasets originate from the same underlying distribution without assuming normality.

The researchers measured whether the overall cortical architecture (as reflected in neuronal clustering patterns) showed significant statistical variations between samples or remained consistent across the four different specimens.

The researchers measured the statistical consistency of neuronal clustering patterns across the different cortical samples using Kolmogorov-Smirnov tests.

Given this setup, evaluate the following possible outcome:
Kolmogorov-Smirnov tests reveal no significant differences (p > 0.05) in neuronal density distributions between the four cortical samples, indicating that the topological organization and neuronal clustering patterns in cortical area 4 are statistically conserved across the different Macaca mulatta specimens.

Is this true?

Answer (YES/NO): YES